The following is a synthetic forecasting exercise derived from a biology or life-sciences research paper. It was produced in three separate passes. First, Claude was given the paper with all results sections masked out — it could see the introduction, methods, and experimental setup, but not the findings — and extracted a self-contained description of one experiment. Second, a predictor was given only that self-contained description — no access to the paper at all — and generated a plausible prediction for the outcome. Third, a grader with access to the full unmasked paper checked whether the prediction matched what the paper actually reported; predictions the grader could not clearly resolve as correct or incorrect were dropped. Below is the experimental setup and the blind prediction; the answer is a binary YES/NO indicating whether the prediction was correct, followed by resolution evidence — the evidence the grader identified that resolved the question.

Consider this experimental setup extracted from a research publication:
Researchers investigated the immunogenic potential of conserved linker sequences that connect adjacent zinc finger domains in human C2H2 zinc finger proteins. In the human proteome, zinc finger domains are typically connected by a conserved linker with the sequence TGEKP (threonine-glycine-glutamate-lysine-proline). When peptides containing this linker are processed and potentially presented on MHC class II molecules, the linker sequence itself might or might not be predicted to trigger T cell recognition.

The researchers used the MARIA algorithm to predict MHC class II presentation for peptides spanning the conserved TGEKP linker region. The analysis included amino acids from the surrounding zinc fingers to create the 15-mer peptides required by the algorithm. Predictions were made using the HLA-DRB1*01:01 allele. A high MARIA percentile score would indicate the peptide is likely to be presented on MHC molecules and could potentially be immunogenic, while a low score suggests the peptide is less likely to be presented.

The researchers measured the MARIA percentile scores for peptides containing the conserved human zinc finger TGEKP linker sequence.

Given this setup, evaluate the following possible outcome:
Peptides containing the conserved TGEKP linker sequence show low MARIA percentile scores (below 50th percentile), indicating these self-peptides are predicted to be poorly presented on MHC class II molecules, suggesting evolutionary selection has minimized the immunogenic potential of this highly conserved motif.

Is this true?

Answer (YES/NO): NO